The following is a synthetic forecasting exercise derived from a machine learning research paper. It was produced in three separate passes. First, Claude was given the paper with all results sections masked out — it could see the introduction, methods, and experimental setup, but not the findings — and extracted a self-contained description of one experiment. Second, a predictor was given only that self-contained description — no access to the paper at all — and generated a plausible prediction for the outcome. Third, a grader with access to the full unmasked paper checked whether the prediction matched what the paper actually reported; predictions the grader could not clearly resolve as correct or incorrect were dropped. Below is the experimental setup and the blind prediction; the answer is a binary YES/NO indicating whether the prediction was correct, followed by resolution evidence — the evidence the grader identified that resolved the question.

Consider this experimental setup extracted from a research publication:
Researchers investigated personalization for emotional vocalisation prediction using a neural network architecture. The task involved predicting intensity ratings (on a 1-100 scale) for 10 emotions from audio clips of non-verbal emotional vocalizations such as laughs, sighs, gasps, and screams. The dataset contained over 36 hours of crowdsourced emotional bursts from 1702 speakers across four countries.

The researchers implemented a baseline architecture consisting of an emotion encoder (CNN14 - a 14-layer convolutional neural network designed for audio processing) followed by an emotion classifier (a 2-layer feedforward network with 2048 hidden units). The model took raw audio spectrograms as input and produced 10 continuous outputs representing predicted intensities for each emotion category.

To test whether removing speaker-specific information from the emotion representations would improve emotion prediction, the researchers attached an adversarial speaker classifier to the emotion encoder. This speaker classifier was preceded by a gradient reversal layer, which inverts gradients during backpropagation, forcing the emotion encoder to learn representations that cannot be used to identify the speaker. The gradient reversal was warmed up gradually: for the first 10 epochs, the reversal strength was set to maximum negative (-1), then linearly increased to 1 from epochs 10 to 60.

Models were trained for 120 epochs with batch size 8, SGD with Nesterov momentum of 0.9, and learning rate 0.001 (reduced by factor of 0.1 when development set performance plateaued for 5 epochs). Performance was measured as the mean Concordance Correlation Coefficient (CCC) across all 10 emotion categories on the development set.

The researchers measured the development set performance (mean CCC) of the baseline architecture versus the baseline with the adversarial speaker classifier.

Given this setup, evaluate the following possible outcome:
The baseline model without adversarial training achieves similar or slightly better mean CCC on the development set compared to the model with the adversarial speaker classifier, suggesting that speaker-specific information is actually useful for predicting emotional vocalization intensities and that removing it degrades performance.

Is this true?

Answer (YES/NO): NO